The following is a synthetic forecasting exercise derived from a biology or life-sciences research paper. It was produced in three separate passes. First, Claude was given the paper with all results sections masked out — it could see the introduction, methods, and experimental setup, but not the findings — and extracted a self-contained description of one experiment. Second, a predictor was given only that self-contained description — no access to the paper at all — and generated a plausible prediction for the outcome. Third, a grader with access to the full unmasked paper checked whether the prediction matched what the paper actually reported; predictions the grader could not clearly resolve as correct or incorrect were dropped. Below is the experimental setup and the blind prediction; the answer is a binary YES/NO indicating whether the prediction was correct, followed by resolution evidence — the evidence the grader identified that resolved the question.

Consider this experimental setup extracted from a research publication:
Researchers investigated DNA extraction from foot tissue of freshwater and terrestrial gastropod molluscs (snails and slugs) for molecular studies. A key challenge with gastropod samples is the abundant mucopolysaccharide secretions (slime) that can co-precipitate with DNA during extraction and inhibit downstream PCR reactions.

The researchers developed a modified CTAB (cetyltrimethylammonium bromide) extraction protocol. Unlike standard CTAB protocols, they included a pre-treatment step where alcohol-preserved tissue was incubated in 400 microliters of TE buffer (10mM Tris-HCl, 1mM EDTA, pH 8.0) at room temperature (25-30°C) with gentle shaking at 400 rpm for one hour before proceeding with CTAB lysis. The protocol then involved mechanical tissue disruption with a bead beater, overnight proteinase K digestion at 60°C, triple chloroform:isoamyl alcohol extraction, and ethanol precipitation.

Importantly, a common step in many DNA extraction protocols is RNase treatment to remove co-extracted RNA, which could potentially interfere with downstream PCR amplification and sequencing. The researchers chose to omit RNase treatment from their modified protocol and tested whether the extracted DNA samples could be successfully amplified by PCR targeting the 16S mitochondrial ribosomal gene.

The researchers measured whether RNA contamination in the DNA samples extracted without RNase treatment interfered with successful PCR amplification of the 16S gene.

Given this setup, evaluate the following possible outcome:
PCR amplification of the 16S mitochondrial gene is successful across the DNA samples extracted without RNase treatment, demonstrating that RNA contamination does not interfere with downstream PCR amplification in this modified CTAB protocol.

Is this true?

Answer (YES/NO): YES